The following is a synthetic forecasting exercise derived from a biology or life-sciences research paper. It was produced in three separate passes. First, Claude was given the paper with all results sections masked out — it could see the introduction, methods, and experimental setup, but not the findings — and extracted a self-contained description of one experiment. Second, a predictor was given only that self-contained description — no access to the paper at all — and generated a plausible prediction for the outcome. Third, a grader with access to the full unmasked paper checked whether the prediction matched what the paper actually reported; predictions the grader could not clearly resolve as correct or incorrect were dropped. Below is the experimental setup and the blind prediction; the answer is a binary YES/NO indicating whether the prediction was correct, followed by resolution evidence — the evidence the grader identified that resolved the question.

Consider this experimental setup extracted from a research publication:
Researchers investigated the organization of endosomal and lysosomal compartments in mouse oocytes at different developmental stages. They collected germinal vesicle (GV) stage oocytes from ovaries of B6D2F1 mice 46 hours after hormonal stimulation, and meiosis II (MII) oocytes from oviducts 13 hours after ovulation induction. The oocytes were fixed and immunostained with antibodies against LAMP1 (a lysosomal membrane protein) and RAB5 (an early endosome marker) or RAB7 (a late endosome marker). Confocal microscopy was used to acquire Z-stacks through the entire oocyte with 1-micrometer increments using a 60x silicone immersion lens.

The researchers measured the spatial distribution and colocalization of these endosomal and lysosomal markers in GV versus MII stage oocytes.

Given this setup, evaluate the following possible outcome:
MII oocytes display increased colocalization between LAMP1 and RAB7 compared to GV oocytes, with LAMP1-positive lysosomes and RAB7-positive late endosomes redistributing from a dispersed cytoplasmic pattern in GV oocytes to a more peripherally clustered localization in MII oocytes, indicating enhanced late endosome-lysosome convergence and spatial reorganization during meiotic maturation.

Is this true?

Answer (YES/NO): NO